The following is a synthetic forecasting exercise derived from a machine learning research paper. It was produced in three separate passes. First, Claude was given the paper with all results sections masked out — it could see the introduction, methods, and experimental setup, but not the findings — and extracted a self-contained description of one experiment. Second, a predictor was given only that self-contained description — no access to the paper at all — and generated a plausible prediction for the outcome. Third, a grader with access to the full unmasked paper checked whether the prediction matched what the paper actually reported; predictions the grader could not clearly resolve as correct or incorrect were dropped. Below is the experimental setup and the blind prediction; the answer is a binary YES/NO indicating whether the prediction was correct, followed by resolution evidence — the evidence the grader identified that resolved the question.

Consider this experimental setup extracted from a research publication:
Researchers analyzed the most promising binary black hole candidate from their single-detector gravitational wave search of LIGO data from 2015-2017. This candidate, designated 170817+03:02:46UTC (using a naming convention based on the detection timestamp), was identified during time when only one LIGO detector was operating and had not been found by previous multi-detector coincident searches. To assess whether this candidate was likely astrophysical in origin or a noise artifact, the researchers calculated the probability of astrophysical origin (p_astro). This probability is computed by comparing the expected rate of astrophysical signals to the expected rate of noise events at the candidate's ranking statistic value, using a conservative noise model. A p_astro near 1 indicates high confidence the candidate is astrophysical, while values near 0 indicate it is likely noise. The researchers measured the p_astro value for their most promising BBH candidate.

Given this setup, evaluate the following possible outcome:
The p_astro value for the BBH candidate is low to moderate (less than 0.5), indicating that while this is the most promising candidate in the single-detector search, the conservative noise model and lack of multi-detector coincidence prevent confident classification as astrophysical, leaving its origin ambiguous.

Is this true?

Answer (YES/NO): YES